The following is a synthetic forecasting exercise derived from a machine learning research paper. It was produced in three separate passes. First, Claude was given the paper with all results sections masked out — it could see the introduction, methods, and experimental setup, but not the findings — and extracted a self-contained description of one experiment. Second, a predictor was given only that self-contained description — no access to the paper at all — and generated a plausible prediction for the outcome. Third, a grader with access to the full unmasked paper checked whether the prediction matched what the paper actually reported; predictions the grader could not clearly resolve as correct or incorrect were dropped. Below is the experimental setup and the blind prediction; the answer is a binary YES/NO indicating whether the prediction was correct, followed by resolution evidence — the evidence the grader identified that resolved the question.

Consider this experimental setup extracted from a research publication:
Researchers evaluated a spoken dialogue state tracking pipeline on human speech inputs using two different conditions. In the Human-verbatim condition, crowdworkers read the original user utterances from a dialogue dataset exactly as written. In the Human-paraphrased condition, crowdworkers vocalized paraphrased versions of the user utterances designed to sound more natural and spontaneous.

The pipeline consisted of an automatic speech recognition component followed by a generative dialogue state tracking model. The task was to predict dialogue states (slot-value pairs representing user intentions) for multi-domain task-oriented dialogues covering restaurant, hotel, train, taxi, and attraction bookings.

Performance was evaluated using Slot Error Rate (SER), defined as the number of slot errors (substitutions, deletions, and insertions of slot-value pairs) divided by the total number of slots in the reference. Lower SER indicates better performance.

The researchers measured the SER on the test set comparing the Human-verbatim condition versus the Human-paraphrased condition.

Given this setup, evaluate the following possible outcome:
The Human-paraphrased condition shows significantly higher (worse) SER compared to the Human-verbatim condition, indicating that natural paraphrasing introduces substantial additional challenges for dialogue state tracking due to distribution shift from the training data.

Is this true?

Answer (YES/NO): NO